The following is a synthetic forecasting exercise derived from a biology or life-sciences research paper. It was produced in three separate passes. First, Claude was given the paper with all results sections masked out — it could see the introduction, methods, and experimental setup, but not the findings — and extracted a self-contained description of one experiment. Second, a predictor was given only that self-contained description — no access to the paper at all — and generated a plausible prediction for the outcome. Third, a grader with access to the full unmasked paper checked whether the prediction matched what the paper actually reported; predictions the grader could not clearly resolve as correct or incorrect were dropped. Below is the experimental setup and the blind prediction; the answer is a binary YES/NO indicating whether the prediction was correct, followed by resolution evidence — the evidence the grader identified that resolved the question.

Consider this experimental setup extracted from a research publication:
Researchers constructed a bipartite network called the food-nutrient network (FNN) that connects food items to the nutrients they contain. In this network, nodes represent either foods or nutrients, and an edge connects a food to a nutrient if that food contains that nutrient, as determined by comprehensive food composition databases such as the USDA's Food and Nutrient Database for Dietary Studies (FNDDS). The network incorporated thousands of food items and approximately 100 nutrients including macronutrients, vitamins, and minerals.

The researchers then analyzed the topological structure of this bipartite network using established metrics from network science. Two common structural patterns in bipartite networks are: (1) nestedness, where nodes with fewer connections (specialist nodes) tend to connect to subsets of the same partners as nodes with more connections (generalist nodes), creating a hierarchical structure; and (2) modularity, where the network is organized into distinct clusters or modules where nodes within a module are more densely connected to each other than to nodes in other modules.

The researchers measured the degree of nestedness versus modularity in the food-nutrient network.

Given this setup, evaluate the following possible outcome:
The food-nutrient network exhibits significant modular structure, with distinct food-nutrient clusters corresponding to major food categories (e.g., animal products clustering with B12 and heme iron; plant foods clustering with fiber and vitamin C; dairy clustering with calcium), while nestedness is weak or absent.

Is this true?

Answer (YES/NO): NO